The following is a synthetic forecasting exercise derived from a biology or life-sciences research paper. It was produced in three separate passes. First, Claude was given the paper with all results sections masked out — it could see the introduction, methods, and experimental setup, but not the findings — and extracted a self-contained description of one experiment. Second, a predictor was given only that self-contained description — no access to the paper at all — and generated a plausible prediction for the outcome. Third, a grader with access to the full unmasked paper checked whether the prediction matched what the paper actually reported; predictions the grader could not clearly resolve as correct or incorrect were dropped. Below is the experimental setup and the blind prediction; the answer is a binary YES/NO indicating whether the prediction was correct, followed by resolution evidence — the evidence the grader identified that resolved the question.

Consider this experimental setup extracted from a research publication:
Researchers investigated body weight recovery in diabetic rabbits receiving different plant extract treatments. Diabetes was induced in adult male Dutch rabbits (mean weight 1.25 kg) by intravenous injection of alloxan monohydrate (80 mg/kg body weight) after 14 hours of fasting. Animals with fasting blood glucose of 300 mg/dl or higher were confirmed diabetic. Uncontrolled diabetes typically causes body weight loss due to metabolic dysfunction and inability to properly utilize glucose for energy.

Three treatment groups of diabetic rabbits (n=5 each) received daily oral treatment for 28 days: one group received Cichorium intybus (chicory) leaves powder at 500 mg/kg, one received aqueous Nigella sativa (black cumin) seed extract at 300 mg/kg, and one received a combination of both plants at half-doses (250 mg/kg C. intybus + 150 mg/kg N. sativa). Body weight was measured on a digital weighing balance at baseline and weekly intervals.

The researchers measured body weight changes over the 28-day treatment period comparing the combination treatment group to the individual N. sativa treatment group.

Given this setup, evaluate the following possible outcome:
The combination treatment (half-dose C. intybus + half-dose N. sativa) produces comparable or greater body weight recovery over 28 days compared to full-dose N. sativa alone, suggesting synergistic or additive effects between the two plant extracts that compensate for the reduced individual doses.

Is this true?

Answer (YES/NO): YES